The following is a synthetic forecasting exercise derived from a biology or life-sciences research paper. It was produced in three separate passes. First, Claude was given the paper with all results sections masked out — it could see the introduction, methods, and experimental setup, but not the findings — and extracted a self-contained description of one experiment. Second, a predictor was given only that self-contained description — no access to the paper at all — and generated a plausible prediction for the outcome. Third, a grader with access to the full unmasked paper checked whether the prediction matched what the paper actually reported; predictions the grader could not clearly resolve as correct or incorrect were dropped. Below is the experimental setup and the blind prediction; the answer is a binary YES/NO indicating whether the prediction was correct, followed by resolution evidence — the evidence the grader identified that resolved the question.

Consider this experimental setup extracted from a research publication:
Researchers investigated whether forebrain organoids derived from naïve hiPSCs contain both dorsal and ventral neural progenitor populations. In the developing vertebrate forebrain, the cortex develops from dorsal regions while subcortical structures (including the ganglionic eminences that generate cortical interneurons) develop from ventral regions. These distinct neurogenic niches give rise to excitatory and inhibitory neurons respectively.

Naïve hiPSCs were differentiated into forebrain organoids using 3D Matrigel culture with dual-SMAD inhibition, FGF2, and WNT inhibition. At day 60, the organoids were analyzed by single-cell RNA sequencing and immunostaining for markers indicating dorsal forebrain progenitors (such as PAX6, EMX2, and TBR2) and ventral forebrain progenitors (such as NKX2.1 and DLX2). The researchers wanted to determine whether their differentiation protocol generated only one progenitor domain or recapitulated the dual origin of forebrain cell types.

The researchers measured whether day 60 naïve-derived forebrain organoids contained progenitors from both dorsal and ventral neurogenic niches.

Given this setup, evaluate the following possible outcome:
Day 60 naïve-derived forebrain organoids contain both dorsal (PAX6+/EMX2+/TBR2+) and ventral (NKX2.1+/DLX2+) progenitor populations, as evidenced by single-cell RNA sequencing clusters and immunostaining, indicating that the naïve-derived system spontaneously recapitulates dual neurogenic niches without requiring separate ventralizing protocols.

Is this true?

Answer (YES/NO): NO